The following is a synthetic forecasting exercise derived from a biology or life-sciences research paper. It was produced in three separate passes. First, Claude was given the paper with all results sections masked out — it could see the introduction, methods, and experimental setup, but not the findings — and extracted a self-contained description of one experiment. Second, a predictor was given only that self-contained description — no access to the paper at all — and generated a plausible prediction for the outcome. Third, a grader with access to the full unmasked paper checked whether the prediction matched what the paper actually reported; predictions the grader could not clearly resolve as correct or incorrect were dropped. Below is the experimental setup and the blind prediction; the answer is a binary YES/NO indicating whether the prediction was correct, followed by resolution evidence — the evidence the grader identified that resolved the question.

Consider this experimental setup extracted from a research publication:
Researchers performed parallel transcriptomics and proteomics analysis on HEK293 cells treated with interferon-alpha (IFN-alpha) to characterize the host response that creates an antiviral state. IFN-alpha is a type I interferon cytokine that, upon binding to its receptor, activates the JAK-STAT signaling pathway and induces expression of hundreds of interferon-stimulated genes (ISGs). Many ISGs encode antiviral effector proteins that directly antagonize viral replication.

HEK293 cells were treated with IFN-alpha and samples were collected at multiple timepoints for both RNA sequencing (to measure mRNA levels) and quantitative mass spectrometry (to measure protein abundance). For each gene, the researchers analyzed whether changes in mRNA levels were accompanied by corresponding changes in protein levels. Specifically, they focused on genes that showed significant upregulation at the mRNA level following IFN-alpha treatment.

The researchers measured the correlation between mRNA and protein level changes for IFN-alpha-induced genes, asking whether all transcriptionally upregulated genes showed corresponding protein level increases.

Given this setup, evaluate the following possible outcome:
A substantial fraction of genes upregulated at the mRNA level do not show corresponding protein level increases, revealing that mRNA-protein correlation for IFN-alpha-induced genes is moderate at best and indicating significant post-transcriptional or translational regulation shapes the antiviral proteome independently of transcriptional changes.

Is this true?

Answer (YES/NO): YES